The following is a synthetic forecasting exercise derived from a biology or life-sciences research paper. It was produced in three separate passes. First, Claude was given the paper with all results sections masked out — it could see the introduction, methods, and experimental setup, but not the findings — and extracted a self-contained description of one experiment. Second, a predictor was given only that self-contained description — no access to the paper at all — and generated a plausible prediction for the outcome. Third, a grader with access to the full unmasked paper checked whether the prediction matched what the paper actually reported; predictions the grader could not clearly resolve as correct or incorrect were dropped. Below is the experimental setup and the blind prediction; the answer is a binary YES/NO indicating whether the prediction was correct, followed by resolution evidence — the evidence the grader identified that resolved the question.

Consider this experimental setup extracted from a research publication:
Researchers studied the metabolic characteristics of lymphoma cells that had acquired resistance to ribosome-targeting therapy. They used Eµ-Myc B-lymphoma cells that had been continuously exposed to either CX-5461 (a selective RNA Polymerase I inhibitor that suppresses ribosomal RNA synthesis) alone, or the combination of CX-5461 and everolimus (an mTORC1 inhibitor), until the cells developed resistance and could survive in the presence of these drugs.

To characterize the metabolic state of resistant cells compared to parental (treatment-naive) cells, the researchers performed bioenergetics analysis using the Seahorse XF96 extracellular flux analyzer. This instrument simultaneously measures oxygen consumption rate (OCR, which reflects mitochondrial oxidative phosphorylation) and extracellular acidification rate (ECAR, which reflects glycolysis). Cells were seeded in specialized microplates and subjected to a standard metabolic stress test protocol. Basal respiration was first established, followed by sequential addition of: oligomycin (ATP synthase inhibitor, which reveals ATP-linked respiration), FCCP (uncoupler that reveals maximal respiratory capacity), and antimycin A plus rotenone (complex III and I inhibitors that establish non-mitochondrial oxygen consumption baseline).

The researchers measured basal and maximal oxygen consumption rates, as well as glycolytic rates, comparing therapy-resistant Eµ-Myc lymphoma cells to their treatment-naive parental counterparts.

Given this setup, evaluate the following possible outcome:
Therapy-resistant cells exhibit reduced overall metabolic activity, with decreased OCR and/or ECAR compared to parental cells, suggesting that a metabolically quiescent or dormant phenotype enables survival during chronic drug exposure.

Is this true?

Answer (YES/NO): NO